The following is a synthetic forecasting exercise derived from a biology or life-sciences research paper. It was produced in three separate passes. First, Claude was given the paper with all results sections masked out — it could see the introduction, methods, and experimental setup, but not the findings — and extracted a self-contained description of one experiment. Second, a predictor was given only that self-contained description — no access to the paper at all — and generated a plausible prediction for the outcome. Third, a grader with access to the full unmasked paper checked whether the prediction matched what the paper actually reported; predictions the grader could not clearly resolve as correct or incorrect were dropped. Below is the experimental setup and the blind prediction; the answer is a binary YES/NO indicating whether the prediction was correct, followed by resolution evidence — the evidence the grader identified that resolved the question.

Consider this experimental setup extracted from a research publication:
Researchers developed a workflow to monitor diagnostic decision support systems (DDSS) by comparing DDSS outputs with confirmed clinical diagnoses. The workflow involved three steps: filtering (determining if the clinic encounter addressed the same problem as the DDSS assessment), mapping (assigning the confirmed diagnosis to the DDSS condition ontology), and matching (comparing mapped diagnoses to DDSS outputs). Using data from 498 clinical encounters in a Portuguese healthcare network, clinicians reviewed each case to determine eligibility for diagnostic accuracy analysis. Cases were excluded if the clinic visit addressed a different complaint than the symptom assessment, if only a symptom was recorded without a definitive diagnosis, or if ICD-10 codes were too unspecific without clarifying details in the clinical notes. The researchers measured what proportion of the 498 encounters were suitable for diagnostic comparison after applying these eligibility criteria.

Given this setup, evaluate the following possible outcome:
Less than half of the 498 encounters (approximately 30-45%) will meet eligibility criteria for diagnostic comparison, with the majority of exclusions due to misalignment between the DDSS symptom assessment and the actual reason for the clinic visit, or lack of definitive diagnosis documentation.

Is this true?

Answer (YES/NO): NO